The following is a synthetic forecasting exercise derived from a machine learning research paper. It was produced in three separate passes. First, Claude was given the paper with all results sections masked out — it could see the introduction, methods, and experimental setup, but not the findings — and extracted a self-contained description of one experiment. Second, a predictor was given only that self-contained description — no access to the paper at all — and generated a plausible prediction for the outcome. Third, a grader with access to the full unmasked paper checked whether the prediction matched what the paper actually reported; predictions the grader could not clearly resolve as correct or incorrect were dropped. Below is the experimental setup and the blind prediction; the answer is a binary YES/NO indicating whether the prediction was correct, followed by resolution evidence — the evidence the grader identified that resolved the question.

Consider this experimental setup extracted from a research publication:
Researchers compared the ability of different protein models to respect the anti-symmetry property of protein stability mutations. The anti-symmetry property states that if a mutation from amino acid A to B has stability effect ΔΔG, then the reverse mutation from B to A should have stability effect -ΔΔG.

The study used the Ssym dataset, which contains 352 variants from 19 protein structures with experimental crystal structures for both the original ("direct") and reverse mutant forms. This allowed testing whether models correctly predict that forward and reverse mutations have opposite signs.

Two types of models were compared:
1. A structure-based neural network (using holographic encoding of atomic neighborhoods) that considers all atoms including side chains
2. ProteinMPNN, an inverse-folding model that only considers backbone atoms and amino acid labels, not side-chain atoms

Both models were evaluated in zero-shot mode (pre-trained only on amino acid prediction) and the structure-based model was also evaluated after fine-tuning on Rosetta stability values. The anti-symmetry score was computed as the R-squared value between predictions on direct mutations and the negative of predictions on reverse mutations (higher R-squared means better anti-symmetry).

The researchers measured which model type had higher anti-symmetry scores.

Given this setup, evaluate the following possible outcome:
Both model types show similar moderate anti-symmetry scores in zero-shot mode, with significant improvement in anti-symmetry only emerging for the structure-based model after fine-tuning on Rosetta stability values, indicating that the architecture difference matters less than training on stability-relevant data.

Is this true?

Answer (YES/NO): NO